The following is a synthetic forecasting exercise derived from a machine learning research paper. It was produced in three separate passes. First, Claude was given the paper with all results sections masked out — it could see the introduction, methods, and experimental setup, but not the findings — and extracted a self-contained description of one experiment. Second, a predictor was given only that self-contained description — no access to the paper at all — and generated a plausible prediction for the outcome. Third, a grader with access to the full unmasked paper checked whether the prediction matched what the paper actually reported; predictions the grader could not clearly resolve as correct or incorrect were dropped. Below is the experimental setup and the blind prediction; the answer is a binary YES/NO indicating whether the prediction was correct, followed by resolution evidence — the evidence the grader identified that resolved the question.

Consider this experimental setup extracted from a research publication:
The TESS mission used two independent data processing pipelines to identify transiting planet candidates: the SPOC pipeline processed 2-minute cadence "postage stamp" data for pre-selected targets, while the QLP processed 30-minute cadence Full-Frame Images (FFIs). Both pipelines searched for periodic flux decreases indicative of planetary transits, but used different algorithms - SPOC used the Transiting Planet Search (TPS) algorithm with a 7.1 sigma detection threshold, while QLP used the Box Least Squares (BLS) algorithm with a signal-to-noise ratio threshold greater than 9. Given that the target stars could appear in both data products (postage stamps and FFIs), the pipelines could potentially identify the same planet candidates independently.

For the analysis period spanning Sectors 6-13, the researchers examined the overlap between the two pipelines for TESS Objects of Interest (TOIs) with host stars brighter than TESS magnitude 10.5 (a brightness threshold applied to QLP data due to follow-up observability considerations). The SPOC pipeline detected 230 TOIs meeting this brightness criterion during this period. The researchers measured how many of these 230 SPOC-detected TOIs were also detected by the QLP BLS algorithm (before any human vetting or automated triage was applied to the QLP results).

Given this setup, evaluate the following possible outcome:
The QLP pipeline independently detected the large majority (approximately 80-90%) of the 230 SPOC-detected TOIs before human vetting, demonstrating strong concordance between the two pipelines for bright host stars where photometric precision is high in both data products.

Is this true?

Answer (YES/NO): YES